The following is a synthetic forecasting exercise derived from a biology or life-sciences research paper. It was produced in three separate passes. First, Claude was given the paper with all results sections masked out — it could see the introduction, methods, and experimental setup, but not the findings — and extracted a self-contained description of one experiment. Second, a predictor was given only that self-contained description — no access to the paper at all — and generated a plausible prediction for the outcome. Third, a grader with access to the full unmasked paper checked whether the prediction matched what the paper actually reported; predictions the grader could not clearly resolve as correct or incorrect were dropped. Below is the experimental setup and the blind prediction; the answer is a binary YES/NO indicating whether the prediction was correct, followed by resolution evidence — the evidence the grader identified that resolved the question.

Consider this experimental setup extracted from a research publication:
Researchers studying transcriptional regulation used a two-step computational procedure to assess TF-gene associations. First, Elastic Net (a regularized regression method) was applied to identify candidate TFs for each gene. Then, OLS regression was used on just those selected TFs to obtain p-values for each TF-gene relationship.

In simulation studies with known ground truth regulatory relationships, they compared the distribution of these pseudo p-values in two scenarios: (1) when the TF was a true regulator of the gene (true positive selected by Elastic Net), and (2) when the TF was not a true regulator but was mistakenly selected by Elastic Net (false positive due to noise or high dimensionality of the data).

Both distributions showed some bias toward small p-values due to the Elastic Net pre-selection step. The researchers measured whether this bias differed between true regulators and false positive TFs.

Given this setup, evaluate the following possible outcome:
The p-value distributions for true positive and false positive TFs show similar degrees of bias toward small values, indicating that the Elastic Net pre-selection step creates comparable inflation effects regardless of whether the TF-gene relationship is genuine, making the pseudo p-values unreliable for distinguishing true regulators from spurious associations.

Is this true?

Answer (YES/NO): NO